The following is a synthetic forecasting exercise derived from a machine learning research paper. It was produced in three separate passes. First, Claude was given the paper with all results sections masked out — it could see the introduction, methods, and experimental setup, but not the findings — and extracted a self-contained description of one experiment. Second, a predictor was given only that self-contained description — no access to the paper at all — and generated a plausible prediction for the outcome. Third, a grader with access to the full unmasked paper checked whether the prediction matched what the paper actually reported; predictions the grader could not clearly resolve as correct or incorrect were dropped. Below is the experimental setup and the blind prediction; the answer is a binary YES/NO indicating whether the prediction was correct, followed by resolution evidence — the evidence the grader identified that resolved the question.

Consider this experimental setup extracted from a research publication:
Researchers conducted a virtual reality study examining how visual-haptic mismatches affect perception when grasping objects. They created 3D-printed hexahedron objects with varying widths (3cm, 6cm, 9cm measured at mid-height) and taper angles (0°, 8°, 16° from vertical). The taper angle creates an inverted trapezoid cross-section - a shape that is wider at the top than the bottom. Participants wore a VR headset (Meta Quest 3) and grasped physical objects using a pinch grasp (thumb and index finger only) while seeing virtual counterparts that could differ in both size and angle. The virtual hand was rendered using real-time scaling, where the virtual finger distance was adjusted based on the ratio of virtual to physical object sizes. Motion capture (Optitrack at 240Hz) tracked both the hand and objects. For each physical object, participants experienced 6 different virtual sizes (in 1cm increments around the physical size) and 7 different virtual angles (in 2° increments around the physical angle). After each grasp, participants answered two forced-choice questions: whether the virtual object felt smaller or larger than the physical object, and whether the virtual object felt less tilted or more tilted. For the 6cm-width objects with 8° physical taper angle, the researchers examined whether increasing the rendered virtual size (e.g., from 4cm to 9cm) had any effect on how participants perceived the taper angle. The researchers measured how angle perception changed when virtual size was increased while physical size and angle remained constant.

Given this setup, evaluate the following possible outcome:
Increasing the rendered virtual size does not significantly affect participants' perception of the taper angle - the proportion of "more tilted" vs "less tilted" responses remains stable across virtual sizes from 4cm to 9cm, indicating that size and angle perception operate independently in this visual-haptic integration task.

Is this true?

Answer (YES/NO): NO